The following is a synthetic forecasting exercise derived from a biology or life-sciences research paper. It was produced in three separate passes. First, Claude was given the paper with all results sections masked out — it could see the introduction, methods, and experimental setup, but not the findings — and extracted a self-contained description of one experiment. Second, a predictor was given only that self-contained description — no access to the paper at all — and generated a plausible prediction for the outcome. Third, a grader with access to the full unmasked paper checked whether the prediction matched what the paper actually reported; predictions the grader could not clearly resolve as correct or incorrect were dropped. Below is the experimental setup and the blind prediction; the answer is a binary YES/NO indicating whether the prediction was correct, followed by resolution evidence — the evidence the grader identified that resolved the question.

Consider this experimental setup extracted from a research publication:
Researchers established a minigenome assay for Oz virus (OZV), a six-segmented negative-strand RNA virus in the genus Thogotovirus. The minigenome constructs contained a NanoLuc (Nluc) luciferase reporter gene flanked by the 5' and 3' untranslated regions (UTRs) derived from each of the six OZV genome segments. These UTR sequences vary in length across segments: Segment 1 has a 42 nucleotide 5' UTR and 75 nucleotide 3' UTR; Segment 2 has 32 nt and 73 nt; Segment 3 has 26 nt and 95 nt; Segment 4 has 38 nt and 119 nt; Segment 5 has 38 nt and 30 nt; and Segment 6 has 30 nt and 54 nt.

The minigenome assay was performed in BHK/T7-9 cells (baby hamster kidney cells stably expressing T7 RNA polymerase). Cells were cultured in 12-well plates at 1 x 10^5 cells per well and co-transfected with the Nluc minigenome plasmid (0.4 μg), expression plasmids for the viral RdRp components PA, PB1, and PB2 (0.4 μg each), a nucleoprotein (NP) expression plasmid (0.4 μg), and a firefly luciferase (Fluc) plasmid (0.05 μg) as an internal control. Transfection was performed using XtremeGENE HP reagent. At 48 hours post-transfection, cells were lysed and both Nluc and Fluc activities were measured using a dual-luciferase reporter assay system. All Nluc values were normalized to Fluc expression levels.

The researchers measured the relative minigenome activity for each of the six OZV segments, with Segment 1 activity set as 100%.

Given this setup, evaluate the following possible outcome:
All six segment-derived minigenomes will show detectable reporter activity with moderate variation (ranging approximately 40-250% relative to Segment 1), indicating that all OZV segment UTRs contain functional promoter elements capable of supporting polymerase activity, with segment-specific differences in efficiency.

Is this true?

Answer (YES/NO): NO